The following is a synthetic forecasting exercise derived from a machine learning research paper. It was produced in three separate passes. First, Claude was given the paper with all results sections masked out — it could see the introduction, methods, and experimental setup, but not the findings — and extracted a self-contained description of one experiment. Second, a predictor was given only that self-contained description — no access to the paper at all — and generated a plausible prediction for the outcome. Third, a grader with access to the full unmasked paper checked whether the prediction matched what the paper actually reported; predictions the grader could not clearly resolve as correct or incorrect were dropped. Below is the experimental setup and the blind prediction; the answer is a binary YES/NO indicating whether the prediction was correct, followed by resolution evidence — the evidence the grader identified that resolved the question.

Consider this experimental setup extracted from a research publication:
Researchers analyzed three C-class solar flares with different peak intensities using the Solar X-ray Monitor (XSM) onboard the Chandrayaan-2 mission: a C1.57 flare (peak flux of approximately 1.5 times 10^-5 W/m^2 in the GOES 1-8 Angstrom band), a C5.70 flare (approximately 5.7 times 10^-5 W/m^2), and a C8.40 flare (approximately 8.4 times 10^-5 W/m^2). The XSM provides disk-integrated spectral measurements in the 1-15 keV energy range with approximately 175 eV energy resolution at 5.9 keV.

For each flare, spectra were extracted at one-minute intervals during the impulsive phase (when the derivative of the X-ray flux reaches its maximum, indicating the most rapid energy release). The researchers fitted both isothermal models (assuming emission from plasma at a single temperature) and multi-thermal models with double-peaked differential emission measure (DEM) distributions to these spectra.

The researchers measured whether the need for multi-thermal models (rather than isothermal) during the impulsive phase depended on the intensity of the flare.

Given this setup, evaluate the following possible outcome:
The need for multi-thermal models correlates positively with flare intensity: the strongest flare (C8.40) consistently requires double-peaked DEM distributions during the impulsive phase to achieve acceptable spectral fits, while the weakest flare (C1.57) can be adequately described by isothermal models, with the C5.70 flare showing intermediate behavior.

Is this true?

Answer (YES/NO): NO